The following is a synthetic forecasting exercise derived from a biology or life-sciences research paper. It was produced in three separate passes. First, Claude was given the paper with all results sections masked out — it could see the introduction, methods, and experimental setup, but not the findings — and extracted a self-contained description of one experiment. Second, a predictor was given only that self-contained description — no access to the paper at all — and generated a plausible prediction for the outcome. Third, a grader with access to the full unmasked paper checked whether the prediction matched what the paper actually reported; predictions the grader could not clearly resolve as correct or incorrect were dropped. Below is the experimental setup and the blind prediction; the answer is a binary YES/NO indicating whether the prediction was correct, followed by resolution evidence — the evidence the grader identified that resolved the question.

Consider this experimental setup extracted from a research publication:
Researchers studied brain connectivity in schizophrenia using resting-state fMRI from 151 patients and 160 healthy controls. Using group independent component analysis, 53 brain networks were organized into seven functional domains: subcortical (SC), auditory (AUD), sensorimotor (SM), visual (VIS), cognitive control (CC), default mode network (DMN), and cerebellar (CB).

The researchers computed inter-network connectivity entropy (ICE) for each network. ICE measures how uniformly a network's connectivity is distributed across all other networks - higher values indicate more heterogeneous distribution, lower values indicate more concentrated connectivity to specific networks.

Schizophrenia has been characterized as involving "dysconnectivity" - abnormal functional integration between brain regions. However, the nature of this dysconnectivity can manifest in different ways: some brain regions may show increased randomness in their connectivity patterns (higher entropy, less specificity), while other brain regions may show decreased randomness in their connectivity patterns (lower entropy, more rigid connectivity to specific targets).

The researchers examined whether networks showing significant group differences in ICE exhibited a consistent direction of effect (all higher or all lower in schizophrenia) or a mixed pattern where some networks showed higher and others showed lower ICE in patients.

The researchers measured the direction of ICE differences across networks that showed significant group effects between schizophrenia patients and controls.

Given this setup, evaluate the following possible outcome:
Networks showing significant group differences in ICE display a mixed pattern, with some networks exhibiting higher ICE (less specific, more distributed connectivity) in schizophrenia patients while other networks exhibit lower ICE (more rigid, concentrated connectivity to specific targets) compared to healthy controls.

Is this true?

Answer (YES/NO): NO